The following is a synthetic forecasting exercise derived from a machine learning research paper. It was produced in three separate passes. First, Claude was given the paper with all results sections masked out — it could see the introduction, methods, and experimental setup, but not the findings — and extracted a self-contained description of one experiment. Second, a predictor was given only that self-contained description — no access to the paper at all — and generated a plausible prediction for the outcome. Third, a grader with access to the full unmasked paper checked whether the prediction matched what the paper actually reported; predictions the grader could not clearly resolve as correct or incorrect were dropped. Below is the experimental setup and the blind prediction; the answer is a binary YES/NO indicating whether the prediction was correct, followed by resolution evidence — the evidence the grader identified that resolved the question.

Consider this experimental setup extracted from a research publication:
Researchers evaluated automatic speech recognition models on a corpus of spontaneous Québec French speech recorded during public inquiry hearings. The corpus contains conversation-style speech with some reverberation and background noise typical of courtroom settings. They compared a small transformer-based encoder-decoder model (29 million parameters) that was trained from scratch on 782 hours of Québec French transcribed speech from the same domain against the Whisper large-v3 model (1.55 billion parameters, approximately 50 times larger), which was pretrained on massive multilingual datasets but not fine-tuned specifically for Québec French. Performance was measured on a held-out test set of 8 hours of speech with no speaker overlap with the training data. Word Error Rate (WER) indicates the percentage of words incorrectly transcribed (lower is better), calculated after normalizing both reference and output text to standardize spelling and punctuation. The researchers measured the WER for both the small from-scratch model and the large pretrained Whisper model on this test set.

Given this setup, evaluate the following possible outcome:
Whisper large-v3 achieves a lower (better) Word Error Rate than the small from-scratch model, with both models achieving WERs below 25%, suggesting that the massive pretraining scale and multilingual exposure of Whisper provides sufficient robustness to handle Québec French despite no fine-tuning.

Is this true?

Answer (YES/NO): YES